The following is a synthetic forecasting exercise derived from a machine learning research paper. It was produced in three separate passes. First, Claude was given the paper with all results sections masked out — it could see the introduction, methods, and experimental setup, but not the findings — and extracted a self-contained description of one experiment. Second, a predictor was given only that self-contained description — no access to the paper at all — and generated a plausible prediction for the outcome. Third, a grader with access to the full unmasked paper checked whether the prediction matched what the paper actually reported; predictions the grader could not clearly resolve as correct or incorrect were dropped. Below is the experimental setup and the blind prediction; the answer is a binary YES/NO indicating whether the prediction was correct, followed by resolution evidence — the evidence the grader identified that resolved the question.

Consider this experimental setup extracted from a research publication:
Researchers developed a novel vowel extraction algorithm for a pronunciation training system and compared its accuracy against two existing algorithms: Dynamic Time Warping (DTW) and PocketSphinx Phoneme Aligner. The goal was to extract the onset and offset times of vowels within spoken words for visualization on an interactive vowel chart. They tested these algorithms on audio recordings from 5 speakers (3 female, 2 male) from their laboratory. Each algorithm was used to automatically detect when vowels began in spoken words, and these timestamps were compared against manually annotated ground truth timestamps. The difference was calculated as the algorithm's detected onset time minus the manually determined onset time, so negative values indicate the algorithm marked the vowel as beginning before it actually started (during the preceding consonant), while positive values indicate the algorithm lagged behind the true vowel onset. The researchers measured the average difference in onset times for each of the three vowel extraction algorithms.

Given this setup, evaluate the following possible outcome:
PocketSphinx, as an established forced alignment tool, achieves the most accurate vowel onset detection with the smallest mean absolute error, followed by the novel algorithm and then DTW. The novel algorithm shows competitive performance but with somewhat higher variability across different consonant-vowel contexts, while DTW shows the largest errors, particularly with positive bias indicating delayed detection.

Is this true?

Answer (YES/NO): NO